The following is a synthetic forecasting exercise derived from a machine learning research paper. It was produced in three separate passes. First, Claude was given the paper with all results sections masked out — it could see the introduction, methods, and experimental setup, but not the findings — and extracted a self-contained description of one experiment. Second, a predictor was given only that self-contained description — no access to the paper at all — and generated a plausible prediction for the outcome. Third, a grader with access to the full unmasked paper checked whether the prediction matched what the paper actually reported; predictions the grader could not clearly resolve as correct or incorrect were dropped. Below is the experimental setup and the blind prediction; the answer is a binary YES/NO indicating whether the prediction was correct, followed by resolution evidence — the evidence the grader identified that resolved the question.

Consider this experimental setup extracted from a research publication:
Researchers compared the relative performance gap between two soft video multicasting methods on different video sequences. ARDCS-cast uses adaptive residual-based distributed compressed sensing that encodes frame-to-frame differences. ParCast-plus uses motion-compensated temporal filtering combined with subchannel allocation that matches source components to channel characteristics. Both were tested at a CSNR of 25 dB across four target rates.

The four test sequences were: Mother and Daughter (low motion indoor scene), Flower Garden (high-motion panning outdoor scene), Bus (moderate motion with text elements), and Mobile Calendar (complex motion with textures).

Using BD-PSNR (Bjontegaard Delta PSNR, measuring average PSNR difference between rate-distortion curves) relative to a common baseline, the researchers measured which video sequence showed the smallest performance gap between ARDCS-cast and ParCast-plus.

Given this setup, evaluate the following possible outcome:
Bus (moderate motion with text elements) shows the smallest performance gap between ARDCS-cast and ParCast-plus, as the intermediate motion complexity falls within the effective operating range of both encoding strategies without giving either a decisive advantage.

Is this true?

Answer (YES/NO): NO